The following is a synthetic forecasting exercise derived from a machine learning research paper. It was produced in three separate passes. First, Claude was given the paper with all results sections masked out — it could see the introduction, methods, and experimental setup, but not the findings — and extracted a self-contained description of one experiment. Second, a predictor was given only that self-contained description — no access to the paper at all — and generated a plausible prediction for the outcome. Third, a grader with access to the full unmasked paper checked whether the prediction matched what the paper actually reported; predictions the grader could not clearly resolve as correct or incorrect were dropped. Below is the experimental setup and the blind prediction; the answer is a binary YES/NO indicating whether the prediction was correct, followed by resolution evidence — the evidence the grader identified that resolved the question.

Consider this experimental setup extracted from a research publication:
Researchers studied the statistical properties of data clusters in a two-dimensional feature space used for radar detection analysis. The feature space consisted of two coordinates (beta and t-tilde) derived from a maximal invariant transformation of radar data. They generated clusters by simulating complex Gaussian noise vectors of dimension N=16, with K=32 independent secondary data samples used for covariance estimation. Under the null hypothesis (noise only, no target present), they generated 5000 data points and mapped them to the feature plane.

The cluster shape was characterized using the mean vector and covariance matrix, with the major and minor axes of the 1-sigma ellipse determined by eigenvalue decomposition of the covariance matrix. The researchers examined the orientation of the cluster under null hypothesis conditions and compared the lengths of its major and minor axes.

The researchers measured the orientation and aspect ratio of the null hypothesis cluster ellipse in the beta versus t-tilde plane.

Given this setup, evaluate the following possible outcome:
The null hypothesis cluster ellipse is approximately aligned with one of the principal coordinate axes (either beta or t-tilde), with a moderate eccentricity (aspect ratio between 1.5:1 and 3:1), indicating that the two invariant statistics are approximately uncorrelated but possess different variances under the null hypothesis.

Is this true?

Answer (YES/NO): YES